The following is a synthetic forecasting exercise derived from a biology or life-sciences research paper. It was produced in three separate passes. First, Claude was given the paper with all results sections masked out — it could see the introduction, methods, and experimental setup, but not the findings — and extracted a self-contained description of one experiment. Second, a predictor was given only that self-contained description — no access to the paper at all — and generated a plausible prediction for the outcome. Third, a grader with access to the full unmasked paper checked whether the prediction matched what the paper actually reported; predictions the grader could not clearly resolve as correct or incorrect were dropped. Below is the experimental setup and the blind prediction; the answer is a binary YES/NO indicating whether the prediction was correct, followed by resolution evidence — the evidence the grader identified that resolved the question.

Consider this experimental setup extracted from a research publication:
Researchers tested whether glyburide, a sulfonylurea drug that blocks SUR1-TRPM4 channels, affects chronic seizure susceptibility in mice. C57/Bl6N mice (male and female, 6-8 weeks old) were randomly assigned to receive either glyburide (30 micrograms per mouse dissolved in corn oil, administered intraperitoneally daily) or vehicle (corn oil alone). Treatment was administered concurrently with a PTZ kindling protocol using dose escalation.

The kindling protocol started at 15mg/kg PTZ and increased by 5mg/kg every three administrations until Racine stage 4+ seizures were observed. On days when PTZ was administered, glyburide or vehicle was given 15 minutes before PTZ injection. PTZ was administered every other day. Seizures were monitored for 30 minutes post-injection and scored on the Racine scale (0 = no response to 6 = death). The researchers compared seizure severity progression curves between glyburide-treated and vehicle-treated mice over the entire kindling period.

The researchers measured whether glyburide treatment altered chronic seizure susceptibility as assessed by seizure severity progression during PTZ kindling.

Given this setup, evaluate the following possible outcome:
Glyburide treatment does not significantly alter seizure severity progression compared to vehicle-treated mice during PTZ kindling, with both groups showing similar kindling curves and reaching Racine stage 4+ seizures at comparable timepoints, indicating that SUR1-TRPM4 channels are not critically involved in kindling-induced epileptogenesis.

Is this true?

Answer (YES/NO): NO